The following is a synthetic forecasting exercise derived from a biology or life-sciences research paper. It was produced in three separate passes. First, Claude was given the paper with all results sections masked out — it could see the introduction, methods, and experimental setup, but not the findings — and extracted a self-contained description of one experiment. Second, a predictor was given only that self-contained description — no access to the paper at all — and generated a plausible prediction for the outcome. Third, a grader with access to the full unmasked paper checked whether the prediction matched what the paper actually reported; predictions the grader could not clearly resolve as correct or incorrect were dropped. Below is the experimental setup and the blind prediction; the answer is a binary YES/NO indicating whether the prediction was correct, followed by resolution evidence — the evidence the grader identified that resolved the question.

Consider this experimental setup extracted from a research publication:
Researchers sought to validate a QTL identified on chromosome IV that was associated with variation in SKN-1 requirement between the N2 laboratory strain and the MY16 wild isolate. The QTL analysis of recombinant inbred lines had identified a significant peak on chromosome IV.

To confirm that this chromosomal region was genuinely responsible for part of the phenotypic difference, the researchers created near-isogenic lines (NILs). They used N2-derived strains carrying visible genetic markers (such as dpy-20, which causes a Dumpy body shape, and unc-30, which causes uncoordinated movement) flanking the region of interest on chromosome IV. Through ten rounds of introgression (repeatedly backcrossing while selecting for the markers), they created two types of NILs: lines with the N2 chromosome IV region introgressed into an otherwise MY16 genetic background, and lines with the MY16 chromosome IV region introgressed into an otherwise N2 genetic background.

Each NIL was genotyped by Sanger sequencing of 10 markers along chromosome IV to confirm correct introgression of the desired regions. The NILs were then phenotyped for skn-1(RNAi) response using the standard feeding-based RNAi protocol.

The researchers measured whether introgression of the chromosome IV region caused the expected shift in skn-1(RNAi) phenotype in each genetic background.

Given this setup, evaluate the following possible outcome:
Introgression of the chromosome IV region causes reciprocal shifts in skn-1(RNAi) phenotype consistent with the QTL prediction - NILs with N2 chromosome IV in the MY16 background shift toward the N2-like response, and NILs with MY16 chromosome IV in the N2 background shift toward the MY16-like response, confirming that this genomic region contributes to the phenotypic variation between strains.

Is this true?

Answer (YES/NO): YES